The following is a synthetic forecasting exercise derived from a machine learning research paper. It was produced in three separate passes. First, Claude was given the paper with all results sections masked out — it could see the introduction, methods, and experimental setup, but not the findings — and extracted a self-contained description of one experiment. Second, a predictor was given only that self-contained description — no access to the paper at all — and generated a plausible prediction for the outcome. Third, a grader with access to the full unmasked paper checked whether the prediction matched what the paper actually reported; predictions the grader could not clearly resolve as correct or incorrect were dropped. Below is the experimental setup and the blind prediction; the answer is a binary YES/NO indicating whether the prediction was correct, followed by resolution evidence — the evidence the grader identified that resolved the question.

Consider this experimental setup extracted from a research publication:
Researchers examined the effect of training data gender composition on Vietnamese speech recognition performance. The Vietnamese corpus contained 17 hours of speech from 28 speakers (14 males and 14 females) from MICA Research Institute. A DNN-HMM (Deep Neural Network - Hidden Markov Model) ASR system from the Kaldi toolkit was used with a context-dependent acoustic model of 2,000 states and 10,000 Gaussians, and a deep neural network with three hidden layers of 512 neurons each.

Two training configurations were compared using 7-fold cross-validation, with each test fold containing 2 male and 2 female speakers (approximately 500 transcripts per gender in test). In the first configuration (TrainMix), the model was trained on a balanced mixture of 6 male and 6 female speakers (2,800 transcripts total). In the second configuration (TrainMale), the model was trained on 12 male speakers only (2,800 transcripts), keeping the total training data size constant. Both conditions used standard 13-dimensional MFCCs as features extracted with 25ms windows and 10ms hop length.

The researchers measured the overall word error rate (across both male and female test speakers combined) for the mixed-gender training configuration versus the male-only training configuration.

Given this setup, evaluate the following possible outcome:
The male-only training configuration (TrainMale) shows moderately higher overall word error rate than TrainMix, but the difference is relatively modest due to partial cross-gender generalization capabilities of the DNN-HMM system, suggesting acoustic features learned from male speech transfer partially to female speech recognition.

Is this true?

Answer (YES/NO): NO